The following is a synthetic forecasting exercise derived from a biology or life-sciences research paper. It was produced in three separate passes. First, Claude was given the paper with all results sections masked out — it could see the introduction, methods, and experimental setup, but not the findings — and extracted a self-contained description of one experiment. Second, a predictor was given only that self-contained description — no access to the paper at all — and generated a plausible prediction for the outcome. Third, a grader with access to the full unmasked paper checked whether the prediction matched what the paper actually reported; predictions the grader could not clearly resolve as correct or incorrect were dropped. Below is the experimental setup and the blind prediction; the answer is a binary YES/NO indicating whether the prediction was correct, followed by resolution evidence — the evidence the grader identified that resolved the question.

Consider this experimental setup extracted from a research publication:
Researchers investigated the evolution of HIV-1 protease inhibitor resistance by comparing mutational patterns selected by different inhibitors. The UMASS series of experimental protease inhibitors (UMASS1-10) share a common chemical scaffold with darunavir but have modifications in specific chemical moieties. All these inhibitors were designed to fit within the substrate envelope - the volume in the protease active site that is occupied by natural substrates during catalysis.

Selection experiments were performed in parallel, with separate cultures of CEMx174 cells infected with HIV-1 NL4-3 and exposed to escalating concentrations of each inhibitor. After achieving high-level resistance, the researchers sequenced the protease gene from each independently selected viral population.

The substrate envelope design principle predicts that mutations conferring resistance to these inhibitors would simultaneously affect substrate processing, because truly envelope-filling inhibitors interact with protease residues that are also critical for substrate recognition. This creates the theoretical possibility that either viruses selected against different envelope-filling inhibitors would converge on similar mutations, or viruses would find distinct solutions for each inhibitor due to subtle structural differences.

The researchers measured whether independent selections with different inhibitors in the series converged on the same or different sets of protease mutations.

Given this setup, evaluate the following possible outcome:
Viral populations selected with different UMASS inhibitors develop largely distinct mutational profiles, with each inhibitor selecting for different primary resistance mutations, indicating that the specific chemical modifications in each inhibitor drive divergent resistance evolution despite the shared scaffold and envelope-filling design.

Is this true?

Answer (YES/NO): NO